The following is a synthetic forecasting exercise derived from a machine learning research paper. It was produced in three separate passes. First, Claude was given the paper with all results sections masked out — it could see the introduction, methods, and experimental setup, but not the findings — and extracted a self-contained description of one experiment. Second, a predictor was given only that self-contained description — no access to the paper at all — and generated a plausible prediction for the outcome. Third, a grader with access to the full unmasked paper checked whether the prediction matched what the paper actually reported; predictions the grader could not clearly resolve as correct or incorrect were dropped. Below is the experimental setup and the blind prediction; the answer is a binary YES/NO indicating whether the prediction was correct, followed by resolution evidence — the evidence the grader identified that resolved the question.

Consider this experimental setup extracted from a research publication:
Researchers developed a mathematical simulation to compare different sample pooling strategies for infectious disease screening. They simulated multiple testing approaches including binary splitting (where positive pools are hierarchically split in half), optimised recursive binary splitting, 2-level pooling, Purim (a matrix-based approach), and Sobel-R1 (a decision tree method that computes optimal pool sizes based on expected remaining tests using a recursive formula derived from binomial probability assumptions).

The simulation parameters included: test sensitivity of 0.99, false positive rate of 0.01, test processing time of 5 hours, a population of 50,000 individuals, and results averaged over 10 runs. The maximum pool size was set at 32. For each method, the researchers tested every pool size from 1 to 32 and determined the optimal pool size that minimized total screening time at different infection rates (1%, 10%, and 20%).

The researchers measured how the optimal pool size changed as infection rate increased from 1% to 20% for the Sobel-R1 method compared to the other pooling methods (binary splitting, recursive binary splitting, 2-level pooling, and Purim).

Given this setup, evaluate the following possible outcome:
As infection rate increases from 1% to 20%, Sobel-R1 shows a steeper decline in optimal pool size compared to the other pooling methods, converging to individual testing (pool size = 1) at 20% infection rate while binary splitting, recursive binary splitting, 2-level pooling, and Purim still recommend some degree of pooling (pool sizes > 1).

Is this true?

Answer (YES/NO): NO